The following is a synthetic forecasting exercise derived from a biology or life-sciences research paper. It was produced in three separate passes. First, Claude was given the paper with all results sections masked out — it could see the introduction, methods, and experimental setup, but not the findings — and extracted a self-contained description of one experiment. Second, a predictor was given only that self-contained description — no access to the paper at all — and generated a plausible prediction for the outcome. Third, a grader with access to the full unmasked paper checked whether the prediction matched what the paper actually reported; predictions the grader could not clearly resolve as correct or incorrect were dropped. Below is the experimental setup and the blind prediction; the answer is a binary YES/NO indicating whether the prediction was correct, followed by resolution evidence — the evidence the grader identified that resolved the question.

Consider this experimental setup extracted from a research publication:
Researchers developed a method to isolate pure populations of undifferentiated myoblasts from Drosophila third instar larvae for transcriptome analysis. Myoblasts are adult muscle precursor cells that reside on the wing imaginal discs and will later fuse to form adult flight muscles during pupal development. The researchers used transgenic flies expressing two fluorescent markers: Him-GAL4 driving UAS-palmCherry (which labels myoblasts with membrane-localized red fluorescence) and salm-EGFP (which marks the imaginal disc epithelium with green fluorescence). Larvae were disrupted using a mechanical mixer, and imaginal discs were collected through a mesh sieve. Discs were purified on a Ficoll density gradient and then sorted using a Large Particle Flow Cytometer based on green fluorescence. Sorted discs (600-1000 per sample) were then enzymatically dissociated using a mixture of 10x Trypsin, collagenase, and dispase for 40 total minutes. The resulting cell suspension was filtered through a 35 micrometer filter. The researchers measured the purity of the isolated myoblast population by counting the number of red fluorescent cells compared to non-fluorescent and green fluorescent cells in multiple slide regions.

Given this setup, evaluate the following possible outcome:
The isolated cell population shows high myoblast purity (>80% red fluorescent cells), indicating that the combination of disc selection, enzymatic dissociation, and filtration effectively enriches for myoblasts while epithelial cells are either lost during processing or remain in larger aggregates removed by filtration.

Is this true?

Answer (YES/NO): YES